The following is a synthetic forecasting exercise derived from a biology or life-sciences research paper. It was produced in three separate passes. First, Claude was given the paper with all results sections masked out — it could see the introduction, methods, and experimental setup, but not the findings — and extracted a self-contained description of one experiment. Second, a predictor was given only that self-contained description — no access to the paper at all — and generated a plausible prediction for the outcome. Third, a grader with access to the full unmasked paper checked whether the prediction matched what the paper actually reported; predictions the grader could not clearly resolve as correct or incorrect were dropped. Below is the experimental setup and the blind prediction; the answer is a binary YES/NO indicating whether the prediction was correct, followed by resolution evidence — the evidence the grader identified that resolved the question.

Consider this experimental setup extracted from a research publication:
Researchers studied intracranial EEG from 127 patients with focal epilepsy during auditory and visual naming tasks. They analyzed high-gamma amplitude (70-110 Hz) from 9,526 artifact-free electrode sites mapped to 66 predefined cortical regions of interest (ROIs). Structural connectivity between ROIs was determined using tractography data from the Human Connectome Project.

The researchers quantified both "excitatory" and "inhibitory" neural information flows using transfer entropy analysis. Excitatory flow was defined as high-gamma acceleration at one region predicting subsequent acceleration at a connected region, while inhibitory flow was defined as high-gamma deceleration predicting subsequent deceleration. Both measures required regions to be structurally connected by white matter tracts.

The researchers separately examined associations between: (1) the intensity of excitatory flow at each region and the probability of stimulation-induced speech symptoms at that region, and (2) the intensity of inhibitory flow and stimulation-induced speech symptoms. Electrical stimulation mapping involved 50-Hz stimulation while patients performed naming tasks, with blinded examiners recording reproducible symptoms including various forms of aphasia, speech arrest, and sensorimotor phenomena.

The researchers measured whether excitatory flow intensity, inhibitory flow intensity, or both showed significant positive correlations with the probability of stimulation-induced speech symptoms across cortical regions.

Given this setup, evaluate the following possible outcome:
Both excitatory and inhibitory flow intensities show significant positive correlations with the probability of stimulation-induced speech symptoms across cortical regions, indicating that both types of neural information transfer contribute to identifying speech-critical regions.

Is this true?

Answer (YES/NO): YES